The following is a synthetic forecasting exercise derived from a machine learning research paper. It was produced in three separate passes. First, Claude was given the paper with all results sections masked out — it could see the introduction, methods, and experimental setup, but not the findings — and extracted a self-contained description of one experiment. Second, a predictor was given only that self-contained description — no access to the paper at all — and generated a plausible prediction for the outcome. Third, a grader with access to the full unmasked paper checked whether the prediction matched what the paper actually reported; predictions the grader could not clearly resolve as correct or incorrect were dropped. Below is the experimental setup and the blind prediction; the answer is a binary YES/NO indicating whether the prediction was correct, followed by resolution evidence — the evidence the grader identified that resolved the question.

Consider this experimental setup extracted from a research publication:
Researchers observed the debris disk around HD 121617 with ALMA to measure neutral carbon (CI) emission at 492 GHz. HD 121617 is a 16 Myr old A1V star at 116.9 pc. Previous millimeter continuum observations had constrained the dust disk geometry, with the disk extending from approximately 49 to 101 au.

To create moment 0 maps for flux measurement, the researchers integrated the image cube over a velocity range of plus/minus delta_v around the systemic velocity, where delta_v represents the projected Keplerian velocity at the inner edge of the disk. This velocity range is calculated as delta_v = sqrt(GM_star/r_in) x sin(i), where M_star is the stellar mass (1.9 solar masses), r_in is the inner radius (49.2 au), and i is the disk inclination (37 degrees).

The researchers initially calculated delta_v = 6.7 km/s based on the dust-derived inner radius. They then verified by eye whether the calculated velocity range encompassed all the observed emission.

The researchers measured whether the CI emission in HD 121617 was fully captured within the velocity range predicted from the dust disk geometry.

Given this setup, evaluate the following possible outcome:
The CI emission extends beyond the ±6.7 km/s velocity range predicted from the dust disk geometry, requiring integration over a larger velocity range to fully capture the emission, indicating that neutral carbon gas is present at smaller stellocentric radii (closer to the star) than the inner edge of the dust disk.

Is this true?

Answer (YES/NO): YES